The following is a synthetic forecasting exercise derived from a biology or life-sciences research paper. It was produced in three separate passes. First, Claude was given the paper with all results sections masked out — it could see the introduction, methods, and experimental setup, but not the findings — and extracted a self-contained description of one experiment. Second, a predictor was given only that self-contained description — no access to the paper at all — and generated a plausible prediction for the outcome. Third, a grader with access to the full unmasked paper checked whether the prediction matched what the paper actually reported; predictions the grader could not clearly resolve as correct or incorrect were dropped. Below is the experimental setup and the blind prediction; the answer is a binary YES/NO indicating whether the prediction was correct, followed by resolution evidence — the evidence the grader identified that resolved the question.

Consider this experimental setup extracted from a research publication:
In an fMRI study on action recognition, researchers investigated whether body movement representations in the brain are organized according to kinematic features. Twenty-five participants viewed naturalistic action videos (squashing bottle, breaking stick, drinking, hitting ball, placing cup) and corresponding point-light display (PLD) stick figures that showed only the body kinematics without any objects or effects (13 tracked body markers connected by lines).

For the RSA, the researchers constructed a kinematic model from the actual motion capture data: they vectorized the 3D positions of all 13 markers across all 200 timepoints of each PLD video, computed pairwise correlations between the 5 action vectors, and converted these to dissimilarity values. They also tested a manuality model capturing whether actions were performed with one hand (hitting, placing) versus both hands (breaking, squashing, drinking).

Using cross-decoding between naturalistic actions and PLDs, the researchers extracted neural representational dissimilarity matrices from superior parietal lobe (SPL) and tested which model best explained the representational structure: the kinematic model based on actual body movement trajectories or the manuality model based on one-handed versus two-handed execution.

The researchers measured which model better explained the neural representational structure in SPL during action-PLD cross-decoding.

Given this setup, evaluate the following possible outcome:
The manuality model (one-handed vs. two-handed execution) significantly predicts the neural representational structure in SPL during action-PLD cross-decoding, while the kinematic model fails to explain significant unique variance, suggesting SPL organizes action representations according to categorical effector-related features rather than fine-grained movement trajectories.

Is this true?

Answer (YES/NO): NO